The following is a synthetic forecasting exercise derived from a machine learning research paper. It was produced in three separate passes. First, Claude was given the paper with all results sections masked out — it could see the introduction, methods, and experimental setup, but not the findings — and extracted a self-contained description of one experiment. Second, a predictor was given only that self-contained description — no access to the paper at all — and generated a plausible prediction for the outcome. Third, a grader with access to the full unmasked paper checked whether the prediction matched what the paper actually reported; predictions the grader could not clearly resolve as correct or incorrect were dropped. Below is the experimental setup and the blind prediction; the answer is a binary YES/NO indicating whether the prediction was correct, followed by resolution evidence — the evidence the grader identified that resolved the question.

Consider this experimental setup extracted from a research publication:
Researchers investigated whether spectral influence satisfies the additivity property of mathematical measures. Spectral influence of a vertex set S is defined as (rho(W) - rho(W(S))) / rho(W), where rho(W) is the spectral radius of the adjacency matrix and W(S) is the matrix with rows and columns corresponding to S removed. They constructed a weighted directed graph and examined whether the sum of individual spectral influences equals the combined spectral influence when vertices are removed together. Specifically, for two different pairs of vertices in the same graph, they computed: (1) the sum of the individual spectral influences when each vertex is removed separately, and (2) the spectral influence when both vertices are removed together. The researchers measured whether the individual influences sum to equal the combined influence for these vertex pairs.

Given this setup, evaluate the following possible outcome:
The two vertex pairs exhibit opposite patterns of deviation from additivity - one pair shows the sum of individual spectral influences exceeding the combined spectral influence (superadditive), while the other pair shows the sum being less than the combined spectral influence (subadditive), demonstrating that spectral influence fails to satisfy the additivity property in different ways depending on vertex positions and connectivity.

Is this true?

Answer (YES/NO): YES